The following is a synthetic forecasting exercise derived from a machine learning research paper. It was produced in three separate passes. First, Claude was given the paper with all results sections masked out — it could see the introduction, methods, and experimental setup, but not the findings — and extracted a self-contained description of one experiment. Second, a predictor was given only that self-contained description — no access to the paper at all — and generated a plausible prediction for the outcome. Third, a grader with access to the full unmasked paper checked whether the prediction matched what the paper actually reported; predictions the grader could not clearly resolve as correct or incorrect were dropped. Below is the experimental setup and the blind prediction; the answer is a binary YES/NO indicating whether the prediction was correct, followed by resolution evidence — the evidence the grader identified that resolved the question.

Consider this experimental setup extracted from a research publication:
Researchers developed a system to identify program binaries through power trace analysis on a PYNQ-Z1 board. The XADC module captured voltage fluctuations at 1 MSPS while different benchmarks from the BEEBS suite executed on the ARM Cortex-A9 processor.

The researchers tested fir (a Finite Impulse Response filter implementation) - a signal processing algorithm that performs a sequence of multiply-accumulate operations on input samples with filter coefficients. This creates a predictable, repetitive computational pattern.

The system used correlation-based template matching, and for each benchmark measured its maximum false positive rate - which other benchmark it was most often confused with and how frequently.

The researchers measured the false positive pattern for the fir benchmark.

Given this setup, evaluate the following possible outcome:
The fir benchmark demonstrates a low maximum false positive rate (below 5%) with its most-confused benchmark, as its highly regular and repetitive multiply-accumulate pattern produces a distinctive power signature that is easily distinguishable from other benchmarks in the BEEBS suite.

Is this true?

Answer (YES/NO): YES